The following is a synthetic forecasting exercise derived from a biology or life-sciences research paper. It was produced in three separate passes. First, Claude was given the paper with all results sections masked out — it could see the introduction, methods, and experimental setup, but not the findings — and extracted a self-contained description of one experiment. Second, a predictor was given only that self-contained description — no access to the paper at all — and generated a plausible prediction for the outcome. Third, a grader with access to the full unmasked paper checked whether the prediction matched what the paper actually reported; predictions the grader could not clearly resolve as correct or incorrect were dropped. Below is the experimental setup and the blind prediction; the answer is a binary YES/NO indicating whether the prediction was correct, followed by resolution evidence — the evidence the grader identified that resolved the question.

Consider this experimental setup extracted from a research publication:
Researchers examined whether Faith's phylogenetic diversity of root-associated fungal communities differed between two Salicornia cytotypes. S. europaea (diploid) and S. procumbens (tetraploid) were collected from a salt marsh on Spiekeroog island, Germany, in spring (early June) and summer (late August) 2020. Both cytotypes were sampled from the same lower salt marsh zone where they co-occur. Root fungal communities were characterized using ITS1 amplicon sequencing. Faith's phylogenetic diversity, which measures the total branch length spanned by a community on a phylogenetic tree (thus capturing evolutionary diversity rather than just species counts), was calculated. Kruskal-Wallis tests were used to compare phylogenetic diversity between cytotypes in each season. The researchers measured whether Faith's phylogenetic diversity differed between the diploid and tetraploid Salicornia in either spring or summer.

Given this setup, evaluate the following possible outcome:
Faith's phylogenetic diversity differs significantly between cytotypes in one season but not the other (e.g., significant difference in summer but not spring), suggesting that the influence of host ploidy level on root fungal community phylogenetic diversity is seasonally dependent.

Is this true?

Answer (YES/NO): NO